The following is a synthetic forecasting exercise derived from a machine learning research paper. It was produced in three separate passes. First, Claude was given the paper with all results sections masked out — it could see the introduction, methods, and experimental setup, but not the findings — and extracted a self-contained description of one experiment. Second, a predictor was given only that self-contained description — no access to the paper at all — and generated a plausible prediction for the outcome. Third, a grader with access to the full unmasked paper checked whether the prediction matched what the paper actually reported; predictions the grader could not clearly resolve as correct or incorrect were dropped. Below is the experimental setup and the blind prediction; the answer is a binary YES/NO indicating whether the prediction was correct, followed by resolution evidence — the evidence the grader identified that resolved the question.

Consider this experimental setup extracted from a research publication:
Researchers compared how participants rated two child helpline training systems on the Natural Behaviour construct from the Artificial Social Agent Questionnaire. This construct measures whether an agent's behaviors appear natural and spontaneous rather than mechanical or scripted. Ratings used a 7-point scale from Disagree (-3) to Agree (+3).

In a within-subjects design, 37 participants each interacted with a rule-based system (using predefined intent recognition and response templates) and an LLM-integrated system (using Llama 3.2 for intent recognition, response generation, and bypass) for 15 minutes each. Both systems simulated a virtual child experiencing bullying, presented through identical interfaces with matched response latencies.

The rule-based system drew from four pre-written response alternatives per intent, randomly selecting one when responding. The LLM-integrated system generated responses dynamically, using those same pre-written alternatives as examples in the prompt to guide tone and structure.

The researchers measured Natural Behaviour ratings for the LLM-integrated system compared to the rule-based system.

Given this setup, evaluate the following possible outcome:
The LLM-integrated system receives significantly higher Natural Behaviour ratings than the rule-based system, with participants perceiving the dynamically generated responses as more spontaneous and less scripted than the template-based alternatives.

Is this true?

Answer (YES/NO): NO